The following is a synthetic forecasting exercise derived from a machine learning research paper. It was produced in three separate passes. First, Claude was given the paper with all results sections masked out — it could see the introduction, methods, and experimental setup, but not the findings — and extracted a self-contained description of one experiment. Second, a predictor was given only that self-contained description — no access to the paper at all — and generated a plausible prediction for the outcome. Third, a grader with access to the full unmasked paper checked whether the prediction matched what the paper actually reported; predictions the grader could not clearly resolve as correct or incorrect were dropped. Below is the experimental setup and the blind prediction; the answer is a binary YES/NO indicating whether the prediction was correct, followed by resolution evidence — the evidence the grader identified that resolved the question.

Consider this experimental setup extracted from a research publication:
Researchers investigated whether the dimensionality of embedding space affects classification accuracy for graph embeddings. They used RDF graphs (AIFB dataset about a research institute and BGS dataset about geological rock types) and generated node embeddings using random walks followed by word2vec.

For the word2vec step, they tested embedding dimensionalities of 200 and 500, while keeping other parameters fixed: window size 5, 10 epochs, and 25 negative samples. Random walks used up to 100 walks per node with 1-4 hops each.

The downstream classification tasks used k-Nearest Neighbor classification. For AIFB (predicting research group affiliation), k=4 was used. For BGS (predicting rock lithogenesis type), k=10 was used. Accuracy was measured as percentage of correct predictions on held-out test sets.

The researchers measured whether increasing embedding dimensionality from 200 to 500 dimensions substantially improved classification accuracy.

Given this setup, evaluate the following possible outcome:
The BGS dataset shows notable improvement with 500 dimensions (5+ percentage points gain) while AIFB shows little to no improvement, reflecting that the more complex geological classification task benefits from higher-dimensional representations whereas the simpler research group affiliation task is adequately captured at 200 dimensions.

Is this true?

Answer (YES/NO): NO